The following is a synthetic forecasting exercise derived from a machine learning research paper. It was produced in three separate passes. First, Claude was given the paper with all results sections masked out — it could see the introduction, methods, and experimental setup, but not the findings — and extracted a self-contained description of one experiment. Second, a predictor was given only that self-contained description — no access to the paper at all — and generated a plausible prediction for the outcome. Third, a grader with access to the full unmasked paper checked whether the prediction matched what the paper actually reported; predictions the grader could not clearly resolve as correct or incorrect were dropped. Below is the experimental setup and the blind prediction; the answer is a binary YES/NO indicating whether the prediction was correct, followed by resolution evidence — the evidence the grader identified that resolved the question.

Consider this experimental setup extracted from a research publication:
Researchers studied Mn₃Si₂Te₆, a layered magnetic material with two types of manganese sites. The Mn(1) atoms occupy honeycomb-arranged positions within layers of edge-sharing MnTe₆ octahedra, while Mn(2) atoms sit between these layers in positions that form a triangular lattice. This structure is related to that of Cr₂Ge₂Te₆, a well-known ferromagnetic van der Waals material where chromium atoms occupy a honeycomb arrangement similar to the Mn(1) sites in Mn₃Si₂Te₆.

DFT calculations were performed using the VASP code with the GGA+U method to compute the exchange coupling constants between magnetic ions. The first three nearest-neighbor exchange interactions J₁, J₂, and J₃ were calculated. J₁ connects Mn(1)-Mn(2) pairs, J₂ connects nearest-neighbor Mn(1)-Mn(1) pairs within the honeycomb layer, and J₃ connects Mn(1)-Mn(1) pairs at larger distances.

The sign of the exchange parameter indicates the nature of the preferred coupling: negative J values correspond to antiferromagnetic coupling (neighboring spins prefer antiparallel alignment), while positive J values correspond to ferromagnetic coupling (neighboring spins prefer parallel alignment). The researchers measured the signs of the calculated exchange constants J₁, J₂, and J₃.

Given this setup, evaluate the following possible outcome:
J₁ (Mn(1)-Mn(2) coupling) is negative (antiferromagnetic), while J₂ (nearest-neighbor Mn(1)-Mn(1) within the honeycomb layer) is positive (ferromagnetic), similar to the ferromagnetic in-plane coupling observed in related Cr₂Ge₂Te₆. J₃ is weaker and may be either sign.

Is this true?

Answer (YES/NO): NO